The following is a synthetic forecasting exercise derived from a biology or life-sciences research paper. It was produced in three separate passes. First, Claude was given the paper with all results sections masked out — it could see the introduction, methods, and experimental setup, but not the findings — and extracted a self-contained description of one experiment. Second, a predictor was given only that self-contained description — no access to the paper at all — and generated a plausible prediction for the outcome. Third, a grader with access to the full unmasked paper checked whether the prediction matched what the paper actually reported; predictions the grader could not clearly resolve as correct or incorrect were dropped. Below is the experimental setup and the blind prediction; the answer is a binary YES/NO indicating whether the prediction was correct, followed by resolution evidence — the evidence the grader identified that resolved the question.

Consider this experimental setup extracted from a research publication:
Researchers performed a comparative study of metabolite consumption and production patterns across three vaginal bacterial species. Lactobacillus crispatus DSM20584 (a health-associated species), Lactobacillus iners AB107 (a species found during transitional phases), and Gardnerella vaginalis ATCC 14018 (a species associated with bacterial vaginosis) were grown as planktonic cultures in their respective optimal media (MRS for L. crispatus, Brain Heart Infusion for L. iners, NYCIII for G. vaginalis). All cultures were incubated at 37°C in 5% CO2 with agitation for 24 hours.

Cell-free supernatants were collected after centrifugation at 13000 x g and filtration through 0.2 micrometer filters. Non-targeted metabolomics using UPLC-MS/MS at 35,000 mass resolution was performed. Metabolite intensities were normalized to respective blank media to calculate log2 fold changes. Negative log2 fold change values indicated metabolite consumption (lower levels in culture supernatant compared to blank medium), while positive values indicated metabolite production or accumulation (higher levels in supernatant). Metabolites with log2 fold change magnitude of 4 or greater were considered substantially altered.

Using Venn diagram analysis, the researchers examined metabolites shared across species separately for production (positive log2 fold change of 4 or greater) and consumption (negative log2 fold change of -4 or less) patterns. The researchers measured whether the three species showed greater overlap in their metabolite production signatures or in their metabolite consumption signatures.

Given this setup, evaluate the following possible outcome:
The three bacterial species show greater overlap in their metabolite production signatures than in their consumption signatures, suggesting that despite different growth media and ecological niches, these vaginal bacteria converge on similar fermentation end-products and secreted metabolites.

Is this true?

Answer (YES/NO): NO